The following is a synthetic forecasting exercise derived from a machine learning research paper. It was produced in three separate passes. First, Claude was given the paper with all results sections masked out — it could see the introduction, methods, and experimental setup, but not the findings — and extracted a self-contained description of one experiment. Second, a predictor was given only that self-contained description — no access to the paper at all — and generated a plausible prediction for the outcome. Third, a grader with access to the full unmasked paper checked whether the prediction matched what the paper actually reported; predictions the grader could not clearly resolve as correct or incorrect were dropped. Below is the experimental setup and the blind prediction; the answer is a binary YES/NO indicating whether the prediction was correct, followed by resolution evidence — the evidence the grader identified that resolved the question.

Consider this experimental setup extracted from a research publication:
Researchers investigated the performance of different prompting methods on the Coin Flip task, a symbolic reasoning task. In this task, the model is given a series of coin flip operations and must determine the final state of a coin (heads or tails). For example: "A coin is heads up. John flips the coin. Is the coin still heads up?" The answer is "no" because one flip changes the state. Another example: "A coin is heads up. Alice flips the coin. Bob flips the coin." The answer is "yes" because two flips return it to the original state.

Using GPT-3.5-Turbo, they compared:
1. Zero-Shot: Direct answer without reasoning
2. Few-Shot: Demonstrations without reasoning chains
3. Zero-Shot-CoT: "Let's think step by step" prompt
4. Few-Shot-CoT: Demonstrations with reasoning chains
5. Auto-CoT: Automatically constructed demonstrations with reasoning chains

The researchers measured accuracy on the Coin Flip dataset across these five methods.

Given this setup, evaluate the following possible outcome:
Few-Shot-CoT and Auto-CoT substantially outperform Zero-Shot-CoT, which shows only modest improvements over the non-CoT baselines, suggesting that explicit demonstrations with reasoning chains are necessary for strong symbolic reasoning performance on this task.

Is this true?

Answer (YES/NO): NO